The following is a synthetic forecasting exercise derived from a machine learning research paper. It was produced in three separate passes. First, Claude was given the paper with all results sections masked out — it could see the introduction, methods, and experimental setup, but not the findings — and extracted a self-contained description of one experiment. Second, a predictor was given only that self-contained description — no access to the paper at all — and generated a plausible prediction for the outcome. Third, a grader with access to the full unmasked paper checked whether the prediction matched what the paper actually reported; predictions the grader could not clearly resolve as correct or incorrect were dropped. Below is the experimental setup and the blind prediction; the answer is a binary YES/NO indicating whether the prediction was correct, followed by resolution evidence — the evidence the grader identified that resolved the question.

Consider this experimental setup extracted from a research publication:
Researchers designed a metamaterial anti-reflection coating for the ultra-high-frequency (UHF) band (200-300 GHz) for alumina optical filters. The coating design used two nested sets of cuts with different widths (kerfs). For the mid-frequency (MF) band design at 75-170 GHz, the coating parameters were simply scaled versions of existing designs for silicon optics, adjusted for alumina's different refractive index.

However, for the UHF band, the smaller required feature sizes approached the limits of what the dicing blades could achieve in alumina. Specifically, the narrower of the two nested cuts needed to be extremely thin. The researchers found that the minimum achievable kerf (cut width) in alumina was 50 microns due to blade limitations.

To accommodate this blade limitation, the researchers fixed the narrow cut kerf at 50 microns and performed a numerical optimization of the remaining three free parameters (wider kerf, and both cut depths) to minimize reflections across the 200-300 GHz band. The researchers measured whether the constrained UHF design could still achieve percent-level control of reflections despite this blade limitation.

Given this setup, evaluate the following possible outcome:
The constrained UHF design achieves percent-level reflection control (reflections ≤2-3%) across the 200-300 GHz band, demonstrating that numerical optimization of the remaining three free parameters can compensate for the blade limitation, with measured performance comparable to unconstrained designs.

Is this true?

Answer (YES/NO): YES